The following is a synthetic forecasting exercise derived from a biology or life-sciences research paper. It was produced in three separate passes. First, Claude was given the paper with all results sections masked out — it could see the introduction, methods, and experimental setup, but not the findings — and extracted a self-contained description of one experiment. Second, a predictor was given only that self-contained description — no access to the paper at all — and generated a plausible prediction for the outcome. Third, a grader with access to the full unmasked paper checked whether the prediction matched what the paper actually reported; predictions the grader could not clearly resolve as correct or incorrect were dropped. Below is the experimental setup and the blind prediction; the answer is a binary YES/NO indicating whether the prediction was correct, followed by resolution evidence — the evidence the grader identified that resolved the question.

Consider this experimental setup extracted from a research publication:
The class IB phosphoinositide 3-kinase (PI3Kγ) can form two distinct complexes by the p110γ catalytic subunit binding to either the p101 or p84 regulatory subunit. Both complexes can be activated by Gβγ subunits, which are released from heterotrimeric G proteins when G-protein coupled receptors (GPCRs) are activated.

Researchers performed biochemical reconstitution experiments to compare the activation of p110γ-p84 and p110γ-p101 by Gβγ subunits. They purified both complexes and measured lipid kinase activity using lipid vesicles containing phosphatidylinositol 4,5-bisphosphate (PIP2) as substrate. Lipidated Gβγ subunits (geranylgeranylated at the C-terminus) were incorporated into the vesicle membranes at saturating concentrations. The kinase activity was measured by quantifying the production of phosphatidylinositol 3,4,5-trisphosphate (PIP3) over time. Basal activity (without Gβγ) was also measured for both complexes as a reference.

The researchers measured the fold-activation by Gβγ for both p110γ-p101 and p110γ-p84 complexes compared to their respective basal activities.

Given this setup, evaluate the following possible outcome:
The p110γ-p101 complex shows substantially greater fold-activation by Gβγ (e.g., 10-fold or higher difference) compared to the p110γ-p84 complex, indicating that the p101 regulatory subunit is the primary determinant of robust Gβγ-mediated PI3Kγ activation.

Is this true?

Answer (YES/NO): YES